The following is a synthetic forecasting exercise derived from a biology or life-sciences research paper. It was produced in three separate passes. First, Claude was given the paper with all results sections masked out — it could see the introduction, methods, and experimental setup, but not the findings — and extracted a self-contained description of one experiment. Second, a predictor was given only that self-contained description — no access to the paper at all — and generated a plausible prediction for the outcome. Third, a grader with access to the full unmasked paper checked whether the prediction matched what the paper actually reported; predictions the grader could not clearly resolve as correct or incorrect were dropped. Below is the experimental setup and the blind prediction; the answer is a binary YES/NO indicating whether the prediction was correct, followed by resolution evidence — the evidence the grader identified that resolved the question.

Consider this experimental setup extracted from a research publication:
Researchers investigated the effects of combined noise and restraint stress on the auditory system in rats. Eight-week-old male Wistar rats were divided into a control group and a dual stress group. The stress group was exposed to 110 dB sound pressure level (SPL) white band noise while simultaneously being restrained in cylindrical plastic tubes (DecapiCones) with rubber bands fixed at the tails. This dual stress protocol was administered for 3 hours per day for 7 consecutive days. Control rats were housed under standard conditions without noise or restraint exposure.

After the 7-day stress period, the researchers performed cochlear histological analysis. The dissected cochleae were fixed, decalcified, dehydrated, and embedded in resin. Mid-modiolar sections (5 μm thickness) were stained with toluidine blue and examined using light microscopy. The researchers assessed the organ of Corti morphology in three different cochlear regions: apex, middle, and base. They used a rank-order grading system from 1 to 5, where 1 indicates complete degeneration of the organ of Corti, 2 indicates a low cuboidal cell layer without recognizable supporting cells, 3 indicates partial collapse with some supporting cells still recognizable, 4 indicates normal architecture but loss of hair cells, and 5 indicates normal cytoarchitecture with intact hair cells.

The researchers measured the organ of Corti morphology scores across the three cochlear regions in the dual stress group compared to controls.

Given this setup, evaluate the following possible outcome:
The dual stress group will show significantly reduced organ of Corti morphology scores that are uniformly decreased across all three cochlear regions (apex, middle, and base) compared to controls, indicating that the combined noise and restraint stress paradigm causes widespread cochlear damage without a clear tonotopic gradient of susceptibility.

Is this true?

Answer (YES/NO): YES